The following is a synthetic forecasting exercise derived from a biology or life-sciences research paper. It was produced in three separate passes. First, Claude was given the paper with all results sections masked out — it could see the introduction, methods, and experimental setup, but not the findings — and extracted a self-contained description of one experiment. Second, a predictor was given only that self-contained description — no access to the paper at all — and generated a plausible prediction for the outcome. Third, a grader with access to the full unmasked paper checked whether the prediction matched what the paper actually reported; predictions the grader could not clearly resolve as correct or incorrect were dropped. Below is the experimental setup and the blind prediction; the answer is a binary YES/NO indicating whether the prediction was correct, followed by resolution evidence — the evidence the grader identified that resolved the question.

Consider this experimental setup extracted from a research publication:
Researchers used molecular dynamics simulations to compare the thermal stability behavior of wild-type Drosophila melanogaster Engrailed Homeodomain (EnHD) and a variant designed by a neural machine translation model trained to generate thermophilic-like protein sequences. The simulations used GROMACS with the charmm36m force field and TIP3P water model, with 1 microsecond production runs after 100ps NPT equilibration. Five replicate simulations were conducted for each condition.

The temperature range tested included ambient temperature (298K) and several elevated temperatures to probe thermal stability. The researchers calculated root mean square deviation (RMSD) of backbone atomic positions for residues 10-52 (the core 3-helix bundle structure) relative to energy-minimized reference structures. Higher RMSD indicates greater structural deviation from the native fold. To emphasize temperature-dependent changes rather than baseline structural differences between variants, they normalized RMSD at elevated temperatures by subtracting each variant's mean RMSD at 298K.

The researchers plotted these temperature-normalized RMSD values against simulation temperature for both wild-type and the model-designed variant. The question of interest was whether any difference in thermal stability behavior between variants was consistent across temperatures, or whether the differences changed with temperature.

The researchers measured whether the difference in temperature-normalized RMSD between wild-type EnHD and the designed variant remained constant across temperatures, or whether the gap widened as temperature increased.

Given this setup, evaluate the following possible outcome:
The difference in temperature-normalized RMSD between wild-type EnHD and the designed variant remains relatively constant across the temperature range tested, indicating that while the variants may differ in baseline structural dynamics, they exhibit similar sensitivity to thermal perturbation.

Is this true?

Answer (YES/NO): NO